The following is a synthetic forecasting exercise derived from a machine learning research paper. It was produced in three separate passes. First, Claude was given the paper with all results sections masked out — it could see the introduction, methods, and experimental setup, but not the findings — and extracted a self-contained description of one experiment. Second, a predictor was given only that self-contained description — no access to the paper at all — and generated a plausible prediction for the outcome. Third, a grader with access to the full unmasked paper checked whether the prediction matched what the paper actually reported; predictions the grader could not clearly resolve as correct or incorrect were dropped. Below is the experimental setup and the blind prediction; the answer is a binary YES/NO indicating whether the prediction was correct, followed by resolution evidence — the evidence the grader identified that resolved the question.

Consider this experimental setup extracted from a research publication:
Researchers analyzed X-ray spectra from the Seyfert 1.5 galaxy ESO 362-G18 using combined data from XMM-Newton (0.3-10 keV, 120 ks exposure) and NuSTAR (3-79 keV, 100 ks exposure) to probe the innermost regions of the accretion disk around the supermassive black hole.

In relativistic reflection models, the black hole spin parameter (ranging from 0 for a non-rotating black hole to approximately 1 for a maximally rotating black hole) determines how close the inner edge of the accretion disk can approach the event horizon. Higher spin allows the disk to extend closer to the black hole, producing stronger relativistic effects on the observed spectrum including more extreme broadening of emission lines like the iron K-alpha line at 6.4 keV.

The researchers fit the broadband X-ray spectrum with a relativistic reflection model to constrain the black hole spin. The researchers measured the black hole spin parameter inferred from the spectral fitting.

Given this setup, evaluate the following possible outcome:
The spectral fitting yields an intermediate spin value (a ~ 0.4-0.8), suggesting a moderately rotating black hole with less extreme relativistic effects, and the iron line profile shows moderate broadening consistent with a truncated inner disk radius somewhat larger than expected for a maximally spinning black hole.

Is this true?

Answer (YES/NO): NO